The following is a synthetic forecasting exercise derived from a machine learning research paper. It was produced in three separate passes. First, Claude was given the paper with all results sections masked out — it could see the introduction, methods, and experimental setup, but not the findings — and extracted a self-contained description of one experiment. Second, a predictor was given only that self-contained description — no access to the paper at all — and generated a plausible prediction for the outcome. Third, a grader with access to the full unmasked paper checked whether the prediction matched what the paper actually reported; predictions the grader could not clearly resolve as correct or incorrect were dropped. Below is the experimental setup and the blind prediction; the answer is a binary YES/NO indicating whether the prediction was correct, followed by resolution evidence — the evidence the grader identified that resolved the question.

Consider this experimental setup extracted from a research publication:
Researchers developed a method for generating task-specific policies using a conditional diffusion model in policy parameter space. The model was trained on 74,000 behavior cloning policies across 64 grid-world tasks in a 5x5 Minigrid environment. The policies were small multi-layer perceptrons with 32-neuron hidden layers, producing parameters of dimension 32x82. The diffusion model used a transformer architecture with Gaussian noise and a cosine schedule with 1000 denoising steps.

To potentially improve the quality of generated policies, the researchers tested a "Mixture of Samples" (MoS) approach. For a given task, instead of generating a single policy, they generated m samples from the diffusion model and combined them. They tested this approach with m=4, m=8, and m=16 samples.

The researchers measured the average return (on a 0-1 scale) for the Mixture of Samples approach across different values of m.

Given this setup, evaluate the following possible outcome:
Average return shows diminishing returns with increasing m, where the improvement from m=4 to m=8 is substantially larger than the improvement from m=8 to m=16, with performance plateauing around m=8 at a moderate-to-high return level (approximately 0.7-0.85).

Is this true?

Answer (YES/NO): NO